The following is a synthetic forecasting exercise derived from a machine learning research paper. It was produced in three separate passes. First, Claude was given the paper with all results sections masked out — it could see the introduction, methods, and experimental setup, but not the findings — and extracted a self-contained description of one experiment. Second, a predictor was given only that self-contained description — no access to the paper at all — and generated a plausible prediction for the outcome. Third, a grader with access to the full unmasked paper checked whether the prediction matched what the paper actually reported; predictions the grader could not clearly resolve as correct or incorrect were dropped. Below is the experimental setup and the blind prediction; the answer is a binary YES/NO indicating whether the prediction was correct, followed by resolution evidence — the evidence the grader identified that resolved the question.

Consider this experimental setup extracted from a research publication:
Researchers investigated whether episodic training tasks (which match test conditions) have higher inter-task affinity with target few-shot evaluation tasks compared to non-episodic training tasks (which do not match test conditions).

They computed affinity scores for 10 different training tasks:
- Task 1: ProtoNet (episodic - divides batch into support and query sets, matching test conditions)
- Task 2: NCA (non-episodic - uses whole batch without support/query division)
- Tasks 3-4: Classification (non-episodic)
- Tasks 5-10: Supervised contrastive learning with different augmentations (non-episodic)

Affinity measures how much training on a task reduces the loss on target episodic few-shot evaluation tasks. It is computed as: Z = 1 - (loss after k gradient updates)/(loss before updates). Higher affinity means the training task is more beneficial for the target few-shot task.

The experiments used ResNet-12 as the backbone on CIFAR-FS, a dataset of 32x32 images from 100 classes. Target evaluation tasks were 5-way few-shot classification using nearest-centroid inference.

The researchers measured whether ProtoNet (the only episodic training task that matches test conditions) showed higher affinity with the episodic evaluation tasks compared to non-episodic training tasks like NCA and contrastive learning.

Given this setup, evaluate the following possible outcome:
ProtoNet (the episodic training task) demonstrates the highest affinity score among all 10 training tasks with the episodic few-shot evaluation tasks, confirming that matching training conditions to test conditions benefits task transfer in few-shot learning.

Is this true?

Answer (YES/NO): NO